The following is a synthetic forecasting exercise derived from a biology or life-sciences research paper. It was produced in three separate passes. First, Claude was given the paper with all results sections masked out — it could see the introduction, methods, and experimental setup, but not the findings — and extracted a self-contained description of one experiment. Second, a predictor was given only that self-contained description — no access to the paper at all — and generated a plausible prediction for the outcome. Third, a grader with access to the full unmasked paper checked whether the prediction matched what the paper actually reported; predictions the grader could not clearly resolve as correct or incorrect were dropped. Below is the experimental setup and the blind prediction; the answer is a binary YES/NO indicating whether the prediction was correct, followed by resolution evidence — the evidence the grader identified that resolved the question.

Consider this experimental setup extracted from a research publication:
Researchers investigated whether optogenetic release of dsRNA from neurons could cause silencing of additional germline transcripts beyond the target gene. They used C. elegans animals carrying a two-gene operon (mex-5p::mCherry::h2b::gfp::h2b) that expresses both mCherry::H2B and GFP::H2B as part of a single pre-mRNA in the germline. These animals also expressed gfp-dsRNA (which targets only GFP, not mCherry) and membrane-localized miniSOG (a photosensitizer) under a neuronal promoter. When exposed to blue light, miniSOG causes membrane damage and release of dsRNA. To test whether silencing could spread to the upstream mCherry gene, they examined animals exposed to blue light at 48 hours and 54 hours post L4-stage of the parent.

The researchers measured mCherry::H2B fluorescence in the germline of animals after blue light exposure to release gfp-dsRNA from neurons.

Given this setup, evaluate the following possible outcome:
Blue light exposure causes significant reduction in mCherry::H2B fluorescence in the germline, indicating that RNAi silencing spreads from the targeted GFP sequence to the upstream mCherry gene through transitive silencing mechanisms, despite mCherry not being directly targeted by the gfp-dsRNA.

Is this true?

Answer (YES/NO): NO